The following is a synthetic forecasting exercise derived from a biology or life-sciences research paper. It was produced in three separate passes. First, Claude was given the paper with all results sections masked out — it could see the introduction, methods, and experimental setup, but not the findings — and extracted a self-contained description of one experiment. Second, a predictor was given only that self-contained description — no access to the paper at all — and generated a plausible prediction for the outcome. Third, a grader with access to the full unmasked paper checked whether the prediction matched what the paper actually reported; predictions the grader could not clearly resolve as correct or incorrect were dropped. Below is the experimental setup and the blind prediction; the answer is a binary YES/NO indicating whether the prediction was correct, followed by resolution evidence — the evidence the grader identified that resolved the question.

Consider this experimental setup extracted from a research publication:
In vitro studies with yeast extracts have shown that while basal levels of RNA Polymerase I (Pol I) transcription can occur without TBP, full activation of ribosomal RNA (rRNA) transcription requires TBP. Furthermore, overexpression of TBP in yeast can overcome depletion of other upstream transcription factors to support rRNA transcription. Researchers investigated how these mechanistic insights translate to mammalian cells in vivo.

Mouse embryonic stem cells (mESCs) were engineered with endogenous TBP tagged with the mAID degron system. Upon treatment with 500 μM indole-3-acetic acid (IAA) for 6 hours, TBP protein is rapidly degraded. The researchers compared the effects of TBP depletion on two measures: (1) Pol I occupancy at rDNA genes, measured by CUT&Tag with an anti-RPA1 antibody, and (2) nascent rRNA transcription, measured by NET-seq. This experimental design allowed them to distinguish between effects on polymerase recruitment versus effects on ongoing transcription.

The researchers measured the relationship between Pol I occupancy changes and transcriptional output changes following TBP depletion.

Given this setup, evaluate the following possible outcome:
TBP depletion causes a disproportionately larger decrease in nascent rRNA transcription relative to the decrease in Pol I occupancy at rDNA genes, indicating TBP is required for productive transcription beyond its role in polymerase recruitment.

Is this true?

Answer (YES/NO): NO